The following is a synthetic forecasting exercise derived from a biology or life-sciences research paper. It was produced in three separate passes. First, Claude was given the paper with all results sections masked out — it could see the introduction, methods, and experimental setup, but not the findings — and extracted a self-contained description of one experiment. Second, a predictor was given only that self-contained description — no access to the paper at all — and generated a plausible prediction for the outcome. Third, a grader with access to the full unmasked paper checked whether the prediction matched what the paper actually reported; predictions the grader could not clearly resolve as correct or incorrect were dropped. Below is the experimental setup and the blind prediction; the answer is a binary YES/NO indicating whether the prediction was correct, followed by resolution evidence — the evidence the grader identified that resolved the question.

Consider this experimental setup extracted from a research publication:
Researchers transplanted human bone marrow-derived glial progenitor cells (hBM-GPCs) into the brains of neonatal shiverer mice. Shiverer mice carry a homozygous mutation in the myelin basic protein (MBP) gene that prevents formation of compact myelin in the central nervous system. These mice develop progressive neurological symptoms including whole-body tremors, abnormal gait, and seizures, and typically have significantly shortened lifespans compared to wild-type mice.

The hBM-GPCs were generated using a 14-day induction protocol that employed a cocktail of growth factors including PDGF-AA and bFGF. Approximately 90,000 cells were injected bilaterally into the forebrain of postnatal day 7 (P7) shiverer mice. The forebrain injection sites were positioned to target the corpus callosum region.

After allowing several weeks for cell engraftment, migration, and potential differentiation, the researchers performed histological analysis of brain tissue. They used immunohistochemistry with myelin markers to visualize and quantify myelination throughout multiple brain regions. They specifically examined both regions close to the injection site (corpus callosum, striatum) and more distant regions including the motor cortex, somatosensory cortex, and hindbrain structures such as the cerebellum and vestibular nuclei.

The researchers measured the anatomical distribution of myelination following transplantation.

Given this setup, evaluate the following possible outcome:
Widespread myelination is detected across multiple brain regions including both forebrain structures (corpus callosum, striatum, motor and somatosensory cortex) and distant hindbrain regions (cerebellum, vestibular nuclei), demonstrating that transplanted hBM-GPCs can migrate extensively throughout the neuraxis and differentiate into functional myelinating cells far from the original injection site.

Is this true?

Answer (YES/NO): YES